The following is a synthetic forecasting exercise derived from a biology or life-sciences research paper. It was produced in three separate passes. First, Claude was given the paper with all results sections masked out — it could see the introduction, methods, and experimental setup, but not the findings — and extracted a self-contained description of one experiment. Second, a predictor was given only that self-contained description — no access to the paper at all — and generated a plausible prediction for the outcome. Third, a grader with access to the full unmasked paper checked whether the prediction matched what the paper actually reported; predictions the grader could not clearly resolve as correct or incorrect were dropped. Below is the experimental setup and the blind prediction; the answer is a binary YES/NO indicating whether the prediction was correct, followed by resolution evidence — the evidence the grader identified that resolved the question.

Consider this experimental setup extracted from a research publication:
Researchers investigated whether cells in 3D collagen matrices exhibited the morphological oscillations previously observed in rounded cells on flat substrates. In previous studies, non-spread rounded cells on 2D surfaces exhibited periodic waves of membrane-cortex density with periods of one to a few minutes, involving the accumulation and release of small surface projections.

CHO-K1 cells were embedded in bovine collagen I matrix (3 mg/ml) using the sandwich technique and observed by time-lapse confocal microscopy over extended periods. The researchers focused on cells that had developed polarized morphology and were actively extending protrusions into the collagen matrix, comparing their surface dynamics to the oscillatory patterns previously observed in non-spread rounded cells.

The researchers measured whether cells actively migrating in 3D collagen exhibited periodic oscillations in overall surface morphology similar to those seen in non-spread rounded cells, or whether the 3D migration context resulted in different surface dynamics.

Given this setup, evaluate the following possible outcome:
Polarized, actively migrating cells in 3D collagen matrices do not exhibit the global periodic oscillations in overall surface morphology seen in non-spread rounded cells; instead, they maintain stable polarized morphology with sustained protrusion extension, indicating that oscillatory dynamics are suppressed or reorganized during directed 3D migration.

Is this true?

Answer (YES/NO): YES